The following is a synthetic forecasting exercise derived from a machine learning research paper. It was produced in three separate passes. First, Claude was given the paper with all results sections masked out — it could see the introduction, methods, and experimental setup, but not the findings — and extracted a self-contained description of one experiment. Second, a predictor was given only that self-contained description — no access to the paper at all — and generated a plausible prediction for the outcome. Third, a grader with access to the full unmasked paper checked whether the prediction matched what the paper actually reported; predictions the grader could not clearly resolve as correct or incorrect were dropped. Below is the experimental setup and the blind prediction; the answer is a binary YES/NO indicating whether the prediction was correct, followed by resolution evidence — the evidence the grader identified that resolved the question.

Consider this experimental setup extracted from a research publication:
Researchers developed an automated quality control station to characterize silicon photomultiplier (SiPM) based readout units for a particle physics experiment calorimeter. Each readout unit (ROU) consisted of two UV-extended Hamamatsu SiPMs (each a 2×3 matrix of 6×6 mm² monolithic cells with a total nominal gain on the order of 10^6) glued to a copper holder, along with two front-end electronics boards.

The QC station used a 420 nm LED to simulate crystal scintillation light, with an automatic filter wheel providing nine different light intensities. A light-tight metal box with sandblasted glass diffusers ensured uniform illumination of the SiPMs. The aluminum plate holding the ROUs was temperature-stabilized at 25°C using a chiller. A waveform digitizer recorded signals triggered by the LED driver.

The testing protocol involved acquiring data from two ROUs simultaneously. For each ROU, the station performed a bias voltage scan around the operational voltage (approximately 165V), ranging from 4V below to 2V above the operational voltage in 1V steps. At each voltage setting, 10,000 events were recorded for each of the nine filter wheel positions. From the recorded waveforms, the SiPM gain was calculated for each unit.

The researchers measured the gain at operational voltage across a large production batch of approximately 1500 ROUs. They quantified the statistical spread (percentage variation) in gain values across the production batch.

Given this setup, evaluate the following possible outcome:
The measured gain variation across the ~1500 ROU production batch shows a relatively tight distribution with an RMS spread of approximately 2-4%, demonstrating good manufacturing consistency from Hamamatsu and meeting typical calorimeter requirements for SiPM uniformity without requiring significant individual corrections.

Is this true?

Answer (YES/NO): YES